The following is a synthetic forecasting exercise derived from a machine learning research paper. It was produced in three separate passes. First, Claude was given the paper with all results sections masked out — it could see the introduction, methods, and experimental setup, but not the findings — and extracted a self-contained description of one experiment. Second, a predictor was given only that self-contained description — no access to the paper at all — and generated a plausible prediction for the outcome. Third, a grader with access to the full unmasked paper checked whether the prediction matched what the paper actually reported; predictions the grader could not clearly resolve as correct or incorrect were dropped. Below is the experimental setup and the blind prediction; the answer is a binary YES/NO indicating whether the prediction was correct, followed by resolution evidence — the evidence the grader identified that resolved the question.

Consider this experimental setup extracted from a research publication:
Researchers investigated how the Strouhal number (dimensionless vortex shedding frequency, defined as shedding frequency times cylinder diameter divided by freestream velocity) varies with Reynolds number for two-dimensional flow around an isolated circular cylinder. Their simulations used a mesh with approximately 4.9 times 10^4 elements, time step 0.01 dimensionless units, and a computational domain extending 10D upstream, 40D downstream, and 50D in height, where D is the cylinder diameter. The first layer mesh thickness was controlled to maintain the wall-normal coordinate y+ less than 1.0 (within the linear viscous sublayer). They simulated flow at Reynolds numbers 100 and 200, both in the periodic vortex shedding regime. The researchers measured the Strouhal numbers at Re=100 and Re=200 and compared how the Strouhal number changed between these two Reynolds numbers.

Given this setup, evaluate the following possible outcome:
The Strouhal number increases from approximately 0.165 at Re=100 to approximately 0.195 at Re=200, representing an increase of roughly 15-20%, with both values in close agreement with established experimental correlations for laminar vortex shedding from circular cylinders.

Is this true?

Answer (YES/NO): YES